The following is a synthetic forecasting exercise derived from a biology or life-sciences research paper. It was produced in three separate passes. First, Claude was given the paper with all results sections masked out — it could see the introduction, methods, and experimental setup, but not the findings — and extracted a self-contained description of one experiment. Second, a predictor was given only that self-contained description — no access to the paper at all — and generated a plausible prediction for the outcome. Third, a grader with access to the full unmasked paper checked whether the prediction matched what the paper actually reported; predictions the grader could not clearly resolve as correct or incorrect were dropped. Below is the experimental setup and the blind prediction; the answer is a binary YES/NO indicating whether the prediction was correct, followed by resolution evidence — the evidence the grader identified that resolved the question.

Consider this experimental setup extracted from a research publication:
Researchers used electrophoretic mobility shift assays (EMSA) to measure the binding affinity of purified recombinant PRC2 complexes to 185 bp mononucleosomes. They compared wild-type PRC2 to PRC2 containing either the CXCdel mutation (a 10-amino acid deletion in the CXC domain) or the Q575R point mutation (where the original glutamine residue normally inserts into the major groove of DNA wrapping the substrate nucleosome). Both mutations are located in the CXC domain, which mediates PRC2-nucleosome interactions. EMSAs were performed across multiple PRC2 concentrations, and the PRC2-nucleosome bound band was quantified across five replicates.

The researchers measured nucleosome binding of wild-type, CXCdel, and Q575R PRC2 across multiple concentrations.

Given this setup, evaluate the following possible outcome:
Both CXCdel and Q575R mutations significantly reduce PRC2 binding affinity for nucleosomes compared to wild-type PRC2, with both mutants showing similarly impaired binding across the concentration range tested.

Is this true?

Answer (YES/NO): NO